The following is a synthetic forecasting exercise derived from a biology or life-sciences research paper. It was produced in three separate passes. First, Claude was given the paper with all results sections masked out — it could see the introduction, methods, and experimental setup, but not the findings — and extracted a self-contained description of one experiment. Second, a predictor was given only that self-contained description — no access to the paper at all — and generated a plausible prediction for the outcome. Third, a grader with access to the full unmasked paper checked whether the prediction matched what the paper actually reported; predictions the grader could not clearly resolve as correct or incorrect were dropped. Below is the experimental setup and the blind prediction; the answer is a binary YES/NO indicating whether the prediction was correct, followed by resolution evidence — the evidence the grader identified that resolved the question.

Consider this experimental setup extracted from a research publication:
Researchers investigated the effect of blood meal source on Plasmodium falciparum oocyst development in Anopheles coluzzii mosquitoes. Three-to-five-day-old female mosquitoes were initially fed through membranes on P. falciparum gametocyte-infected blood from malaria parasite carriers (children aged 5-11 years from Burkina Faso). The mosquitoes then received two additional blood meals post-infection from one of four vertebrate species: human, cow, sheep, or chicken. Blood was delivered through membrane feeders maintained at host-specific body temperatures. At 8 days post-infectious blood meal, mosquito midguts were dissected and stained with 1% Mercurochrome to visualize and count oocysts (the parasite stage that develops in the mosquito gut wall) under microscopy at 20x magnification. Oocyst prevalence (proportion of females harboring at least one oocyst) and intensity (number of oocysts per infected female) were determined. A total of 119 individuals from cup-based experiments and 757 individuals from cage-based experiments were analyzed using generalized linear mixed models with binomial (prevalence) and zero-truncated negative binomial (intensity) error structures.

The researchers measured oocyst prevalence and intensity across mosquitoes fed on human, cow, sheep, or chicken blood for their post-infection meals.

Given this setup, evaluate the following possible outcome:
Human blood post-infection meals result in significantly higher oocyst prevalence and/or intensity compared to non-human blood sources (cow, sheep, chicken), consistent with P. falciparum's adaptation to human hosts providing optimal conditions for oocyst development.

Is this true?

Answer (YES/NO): NO